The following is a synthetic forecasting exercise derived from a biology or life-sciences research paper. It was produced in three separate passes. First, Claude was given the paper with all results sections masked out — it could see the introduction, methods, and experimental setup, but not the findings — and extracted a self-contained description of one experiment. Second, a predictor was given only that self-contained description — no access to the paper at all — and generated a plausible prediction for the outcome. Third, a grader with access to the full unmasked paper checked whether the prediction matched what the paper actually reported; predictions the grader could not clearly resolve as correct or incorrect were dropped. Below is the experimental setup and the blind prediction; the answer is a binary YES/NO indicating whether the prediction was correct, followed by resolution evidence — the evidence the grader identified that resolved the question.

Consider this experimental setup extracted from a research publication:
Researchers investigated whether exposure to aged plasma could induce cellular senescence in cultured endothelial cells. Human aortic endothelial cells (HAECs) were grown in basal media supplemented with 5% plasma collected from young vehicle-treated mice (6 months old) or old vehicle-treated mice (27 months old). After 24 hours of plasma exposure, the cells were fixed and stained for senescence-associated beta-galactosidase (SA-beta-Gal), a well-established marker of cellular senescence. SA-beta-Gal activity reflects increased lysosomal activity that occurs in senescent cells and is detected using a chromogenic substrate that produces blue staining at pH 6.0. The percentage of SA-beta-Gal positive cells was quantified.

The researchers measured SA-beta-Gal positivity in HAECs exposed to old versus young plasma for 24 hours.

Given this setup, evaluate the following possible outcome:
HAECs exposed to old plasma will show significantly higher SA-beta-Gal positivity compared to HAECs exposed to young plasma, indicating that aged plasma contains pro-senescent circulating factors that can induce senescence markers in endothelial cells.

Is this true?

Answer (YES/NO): YES